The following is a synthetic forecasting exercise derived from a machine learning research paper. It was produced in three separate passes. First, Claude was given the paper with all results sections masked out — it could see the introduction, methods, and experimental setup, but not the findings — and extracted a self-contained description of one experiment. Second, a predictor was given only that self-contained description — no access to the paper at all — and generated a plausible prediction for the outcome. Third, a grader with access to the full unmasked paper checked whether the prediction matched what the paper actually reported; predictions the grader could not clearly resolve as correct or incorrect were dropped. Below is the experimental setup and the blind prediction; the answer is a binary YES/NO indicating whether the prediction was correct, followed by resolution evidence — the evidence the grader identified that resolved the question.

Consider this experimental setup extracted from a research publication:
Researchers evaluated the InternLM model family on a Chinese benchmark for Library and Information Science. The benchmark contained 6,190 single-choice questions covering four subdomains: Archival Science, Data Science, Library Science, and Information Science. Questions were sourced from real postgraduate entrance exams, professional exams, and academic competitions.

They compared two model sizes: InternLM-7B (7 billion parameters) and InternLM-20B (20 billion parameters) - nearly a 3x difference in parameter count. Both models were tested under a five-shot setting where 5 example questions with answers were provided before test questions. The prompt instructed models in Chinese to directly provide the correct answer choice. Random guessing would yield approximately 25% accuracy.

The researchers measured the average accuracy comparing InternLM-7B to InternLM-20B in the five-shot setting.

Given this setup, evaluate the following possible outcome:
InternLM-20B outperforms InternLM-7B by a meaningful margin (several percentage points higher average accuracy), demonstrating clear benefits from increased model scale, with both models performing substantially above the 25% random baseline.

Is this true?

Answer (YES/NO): YES